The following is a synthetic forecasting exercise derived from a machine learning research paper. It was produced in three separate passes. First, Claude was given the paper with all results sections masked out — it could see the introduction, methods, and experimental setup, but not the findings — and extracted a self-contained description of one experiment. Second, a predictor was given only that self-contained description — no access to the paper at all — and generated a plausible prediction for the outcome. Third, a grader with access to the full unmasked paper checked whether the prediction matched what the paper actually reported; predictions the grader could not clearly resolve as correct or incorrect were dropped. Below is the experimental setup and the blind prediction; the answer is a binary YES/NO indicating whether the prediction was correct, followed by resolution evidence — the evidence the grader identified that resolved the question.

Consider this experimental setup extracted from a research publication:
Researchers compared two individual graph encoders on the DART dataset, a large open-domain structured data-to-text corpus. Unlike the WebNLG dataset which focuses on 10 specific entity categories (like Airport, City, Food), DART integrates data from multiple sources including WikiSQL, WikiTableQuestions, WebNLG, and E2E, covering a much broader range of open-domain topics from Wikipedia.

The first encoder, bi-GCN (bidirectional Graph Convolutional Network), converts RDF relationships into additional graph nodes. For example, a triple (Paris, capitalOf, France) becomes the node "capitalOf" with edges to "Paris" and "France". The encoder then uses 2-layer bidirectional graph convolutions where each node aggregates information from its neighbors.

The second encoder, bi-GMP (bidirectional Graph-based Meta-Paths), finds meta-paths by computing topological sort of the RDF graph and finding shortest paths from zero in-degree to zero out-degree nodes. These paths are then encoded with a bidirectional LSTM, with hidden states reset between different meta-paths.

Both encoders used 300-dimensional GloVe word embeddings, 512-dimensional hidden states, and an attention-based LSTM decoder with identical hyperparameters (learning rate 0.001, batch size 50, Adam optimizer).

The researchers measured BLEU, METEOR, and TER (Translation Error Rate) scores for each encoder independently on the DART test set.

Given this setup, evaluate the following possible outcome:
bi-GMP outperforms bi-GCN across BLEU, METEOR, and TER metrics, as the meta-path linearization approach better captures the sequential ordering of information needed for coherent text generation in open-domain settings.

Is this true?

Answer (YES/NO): NO